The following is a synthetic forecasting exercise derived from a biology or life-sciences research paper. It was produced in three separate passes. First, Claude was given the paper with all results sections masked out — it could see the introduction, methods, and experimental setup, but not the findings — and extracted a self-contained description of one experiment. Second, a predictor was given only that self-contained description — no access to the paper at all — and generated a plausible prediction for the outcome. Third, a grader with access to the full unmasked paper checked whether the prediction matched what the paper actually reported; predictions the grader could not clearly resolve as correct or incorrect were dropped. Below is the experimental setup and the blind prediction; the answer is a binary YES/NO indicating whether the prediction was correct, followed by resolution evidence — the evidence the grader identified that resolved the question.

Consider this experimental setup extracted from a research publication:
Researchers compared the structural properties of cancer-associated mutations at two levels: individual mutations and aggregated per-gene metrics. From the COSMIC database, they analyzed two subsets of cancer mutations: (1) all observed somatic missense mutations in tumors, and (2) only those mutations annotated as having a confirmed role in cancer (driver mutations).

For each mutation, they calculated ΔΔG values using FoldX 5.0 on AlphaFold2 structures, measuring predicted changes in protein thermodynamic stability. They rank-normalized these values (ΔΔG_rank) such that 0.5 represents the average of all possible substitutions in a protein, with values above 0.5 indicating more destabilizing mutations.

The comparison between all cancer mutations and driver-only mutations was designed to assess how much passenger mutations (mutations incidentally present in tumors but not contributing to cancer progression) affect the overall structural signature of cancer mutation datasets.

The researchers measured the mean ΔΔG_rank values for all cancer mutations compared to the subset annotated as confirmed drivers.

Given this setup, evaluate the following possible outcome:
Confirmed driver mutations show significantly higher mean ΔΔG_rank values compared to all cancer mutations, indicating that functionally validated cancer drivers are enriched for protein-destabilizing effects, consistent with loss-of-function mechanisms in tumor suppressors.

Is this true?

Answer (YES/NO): YES